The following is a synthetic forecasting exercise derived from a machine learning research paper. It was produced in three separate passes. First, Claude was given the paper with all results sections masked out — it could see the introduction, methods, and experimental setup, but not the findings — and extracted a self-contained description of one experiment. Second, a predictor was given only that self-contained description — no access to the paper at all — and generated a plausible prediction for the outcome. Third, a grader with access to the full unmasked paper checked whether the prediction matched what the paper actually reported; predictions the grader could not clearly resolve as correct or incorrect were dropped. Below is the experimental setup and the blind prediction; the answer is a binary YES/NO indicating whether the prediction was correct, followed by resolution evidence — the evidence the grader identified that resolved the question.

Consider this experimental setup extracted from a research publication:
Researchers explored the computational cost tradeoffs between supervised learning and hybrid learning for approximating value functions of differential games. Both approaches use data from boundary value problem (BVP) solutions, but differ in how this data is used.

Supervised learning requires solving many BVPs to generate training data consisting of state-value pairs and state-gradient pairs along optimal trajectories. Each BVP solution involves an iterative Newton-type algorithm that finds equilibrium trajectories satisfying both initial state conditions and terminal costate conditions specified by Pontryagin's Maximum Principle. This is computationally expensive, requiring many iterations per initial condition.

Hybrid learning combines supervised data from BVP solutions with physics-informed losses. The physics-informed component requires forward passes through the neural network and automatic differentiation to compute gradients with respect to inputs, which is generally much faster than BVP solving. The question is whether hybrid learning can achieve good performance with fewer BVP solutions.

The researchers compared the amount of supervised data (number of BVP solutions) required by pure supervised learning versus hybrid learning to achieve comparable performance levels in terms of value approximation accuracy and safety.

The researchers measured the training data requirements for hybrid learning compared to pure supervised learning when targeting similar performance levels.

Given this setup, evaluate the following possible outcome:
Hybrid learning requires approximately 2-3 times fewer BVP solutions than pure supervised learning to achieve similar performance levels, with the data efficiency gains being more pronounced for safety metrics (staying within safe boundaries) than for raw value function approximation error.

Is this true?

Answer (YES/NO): NO